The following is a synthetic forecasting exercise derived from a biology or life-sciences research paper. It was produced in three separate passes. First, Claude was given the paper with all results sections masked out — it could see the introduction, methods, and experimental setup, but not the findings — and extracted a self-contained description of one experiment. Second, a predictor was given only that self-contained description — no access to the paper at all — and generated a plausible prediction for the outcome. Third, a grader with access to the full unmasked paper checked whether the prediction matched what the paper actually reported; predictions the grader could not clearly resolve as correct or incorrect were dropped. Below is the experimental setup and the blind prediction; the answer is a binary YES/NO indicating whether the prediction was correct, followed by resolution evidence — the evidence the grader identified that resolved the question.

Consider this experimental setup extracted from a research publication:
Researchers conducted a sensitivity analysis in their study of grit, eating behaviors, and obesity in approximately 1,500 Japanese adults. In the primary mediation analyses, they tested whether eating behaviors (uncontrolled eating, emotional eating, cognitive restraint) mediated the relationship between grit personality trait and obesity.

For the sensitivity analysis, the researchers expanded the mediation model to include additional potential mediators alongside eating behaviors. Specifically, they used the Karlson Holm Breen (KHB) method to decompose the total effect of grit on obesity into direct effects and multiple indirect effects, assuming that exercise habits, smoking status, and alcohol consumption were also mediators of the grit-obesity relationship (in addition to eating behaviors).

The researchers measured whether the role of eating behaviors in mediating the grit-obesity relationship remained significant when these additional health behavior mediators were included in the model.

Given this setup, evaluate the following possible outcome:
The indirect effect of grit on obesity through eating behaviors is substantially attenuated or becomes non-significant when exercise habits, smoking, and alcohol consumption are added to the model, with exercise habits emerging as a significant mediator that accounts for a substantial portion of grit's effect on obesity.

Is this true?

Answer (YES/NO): NO